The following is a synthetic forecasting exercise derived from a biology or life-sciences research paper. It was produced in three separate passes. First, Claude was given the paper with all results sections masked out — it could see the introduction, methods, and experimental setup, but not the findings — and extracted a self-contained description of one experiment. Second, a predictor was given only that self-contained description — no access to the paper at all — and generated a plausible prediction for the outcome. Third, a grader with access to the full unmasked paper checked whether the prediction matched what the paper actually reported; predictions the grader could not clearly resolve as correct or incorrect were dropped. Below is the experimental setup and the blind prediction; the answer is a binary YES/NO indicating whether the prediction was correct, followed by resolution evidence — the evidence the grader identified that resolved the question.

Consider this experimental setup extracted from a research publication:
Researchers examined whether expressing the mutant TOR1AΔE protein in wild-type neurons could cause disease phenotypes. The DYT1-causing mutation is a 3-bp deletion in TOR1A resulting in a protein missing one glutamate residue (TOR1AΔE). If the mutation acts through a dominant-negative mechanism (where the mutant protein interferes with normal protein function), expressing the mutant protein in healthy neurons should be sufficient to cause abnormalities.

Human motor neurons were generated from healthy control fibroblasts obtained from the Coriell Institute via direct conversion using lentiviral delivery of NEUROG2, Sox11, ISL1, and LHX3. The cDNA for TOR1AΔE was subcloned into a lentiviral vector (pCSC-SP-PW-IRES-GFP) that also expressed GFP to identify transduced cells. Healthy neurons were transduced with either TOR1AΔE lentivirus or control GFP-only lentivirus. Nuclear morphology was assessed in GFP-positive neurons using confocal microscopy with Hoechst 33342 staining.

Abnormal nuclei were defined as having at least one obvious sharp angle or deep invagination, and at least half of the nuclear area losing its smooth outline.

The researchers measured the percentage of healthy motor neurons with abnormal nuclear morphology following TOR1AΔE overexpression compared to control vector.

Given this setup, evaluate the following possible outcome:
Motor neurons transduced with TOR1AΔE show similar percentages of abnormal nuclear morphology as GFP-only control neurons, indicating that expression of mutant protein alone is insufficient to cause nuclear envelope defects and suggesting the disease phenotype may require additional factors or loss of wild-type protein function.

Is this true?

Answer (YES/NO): NO